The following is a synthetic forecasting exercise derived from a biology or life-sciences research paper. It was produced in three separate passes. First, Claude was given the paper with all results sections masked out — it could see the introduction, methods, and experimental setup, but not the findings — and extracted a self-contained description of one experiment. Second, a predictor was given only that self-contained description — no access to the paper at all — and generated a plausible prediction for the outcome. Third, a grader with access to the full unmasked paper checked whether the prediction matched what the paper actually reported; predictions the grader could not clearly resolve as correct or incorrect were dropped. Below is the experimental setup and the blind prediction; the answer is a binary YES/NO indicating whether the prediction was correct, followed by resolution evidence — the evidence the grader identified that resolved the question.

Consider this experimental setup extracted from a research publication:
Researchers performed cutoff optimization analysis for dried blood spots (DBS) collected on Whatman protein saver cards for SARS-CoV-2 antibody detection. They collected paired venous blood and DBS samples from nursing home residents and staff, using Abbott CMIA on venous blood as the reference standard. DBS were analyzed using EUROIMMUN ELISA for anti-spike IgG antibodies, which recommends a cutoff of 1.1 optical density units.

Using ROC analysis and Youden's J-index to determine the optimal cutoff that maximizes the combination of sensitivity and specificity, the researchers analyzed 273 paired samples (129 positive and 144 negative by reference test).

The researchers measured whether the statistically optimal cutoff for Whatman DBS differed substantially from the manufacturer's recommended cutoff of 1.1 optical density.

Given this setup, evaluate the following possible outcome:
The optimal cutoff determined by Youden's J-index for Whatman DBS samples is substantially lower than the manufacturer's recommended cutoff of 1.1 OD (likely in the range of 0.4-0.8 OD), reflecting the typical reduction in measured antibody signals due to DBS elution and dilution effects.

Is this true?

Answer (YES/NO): NO